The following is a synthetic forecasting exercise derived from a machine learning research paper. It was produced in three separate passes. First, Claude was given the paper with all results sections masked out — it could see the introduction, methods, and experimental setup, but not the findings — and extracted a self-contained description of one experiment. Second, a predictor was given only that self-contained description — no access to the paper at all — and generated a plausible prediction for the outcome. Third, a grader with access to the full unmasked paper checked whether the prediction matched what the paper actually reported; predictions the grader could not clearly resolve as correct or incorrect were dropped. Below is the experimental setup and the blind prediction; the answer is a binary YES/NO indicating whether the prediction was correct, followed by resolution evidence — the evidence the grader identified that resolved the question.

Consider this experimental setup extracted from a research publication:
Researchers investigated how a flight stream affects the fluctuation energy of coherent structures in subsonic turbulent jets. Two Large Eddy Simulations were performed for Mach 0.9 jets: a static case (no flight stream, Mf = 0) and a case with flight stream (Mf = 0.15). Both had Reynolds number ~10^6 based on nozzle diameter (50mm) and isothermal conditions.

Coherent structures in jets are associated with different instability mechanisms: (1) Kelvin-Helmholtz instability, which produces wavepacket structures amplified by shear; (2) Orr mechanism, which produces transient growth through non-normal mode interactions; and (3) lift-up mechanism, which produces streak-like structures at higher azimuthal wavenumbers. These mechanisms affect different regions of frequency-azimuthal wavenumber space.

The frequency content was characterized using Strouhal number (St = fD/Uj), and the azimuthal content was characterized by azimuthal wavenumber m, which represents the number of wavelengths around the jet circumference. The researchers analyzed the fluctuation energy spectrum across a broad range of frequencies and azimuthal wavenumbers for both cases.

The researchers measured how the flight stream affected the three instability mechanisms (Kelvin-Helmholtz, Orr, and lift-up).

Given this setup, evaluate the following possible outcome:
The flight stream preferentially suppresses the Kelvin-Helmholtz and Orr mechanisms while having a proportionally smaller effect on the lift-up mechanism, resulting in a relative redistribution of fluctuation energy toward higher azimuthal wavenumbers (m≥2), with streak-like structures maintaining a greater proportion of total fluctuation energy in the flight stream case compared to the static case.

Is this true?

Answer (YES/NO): NO